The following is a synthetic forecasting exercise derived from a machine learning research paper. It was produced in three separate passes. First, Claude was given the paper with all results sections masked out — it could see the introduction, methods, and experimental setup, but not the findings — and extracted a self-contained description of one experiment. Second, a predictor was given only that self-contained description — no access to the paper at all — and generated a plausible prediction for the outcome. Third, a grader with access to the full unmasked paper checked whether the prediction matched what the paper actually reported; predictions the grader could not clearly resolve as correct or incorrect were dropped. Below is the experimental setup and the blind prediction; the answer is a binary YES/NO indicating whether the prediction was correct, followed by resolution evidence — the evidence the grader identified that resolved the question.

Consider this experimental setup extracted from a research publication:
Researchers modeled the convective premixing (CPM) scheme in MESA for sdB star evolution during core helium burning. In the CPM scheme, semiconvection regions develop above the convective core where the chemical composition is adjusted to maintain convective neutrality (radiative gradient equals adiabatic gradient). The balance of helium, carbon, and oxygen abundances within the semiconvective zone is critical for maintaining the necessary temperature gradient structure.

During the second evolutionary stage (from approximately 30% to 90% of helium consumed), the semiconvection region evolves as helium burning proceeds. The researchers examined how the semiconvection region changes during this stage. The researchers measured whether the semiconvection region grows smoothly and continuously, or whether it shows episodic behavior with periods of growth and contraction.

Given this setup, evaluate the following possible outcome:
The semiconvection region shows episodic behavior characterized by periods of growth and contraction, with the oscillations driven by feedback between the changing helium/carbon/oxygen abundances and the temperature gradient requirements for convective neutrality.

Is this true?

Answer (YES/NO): NO